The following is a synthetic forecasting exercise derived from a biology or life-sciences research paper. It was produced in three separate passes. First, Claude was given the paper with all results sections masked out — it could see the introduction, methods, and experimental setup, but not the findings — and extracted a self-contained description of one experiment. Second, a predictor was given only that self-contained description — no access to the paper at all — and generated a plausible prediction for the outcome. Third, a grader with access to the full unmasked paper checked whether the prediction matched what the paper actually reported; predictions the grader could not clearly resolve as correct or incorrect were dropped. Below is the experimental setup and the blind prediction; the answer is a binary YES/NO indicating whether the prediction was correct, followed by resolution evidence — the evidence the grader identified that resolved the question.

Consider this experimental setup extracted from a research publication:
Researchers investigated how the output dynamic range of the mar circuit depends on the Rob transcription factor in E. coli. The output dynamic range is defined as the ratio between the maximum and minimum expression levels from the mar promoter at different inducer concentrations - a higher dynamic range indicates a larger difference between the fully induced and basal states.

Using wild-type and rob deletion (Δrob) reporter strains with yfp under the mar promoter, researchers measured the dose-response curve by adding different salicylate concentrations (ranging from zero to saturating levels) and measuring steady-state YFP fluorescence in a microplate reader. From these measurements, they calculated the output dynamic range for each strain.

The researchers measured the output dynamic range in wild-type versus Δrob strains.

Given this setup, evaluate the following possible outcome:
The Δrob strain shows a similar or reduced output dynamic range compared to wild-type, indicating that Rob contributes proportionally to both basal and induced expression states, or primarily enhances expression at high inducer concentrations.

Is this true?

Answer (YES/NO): YES